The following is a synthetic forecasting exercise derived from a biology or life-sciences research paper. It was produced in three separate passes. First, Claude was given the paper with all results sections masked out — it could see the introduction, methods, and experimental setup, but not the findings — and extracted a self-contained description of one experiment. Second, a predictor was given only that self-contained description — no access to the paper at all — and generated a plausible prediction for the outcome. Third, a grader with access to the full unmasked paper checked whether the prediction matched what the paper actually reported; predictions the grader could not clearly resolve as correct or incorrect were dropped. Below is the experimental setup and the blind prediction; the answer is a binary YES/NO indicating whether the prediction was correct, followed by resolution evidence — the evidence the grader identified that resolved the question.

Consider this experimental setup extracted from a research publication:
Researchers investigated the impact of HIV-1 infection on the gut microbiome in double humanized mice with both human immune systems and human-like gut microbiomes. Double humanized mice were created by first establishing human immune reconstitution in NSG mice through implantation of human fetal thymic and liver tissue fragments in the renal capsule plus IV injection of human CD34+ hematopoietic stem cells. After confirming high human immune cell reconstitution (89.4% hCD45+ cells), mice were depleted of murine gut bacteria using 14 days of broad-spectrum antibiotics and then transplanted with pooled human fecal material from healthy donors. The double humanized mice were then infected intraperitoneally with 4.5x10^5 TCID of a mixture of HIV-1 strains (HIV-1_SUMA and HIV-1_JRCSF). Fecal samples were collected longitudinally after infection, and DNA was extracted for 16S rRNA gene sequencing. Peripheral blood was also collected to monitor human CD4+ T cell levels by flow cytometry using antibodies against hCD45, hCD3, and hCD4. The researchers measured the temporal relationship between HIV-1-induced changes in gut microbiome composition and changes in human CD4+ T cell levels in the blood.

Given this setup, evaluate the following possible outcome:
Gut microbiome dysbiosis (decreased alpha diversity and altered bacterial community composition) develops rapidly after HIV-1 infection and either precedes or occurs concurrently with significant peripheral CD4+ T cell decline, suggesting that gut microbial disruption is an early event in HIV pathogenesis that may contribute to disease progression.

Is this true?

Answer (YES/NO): NO